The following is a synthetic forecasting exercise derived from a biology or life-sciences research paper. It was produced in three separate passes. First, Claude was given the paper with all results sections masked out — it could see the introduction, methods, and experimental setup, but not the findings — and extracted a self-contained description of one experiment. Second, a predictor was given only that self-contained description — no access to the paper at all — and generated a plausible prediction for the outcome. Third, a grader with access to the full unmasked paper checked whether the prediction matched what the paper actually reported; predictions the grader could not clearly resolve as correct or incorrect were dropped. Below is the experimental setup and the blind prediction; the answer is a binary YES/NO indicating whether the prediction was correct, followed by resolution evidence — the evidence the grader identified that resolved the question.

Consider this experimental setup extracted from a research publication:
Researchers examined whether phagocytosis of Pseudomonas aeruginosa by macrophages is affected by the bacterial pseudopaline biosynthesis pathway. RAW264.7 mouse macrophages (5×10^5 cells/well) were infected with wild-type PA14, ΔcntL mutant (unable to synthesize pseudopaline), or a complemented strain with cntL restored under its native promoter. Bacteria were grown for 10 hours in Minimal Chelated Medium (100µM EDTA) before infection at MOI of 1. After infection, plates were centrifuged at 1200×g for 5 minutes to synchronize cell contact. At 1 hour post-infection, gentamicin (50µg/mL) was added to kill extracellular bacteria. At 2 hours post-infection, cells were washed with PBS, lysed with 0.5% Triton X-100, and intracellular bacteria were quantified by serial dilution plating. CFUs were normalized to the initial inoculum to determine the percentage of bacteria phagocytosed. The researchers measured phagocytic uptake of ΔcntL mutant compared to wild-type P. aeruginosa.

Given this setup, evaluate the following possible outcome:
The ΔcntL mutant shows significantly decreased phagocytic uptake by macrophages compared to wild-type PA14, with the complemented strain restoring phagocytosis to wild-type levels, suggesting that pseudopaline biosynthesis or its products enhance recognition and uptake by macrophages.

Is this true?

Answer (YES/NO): YES